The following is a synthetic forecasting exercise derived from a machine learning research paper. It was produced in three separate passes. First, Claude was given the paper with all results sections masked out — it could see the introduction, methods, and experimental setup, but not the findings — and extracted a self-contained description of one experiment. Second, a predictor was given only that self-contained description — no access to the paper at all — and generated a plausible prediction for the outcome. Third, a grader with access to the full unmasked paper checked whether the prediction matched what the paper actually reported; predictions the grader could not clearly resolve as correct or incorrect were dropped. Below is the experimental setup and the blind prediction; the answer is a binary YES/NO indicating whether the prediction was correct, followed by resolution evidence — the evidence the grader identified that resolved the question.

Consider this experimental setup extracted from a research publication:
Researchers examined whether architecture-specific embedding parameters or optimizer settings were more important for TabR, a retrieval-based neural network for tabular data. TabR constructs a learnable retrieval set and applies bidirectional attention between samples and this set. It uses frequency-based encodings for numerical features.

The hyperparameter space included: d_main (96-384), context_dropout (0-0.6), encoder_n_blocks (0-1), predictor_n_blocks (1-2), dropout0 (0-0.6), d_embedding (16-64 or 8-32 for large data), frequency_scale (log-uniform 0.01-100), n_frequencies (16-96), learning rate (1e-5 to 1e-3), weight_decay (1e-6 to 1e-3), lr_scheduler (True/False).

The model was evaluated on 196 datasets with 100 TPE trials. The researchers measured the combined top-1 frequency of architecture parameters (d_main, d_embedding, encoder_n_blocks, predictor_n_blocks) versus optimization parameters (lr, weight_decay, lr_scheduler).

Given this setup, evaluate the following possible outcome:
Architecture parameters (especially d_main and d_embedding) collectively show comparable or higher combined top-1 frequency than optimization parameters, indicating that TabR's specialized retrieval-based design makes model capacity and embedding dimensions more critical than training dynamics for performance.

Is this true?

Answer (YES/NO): NO